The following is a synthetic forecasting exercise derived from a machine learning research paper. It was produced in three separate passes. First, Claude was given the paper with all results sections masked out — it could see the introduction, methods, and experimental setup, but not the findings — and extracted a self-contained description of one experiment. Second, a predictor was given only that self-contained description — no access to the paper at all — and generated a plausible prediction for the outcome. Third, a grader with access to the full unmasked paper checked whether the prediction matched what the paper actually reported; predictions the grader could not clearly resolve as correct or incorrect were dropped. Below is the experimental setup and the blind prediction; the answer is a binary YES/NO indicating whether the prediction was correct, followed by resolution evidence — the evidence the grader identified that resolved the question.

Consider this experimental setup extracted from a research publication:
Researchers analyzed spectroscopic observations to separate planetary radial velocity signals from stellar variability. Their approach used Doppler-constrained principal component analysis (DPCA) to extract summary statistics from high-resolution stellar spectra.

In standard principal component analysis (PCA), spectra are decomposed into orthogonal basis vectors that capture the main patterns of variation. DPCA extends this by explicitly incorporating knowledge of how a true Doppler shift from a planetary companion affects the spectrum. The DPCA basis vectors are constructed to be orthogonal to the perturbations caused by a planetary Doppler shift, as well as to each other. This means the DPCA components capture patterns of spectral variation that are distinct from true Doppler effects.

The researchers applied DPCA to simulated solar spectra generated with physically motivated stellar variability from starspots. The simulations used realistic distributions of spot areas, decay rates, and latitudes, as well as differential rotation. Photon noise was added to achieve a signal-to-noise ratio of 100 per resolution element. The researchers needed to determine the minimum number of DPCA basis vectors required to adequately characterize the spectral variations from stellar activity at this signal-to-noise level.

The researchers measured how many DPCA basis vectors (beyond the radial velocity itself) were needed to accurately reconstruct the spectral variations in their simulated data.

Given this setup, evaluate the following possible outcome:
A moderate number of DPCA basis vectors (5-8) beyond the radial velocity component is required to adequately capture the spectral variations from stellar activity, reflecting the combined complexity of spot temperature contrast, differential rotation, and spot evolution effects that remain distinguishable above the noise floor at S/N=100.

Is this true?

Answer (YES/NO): NO